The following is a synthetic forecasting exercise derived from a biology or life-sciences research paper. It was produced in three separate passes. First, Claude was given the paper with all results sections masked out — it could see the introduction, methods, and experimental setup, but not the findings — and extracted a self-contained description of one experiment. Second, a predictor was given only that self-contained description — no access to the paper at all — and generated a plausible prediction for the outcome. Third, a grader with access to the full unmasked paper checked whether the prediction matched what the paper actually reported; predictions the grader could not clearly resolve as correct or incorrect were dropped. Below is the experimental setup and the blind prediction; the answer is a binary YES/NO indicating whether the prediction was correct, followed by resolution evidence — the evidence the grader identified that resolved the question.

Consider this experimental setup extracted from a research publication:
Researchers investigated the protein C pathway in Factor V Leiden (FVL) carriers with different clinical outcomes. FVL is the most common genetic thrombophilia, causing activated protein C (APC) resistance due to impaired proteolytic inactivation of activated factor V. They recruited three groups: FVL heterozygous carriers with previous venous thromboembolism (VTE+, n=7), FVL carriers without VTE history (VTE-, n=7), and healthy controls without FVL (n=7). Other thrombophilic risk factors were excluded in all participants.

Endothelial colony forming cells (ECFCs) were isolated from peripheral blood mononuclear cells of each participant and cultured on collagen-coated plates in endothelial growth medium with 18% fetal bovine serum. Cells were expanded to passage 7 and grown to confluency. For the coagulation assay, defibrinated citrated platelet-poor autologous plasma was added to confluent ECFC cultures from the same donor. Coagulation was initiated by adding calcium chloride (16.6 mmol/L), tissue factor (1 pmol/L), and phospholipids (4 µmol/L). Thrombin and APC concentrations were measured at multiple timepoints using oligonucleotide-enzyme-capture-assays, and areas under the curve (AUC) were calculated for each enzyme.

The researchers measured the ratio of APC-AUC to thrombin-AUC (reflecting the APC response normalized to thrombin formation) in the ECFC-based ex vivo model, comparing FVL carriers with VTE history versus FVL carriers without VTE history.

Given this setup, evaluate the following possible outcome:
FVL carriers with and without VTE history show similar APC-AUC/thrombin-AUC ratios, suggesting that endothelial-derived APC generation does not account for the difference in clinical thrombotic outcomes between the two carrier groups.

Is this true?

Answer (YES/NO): NO